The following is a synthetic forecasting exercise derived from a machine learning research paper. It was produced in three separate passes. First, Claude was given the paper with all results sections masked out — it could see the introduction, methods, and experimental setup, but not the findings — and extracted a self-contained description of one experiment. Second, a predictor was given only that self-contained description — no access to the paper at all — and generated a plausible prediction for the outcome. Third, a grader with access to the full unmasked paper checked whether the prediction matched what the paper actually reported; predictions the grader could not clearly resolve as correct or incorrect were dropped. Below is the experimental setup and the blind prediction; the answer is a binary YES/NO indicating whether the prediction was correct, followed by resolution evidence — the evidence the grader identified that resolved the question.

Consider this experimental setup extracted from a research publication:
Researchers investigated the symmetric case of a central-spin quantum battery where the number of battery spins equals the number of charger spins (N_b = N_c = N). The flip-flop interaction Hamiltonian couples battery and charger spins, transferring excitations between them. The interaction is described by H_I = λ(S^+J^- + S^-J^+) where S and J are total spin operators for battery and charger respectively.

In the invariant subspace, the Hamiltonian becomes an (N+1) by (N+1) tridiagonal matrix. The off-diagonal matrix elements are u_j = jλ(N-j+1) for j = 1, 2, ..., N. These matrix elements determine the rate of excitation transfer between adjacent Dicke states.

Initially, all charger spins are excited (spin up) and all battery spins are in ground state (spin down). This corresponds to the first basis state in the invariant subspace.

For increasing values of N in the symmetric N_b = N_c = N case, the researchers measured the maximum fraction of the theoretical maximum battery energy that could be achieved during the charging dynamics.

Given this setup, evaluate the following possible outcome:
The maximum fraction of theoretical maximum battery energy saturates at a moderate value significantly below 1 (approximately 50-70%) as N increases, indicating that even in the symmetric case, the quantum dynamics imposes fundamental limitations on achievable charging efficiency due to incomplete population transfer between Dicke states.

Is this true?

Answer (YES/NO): NO